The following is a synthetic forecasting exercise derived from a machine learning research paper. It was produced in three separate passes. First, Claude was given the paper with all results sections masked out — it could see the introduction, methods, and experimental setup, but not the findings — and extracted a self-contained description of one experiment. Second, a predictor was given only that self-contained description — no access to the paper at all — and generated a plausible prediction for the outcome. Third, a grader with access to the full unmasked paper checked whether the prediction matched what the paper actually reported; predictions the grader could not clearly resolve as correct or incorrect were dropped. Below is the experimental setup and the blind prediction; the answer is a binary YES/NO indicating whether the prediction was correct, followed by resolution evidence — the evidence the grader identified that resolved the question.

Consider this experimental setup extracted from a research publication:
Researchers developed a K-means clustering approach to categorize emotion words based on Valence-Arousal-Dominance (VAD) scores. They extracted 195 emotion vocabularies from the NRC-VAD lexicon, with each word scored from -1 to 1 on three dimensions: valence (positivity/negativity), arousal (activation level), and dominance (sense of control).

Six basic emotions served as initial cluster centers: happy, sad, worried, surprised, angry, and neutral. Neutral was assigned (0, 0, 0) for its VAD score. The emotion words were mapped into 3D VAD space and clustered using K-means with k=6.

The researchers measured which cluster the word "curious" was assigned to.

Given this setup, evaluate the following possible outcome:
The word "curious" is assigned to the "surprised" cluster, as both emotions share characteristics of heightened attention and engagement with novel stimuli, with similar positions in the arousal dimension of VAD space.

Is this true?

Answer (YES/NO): YES